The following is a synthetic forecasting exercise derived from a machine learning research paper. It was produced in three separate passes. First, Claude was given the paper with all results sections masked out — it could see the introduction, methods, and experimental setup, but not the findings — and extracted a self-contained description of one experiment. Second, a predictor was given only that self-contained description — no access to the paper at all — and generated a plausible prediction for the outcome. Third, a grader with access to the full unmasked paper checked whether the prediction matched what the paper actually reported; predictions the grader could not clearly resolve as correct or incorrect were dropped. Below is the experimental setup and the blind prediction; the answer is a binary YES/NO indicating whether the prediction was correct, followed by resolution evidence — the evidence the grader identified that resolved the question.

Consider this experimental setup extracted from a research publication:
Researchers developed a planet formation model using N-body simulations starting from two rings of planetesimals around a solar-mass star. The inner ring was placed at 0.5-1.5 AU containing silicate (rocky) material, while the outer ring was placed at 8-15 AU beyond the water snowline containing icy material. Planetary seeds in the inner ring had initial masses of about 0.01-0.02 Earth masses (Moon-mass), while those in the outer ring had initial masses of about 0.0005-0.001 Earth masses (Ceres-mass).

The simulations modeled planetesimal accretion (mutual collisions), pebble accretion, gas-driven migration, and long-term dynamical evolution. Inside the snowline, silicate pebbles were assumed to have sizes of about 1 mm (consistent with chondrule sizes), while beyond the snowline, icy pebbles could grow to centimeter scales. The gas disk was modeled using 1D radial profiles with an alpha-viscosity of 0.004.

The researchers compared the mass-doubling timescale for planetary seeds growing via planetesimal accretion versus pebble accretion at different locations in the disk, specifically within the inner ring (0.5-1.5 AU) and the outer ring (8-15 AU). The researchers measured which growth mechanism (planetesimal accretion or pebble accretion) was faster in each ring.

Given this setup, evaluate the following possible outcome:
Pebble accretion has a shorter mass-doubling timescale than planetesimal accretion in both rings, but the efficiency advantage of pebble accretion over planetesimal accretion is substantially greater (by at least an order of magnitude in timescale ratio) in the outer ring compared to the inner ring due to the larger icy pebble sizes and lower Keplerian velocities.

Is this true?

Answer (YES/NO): NO